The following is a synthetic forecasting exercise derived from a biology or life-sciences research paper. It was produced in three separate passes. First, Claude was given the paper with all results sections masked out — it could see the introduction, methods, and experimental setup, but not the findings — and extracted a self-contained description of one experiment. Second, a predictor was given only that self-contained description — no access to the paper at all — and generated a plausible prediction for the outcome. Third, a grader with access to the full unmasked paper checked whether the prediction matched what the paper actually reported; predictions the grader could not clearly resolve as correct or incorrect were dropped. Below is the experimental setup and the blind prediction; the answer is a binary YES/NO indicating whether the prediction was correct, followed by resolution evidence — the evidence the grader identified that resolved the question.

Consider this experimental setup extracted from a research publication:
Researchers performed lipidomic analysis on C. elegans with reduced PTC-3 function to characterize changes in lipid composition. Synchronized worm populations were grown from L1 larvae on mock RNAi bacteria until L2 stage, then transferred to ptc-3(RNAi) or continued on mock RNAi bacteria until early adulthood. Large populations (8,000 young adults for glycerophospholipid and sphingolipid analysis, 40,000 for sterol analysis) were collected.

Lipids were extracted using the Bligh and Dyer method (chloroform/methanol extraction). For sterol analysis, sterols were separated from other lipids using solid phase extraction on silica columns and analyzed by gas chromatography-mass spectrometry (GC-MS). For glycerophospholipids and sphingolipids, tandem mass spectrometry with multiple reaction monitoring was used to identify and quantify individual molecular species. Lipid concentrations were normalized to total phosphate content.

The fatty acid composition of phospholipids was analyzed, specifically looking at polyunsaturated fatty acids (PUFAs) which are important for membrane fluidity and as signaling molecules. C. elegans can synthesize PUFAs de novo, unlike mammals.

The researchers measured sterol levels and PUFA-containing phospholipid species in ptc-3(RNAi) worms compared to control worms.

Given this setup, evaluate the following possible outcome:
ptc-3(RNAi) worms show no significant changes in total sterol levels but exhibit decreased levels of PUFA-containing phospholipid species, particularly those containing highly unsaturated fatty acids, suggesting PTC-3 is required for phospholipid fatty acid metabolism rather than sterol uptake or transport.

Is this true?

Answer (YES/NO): NO